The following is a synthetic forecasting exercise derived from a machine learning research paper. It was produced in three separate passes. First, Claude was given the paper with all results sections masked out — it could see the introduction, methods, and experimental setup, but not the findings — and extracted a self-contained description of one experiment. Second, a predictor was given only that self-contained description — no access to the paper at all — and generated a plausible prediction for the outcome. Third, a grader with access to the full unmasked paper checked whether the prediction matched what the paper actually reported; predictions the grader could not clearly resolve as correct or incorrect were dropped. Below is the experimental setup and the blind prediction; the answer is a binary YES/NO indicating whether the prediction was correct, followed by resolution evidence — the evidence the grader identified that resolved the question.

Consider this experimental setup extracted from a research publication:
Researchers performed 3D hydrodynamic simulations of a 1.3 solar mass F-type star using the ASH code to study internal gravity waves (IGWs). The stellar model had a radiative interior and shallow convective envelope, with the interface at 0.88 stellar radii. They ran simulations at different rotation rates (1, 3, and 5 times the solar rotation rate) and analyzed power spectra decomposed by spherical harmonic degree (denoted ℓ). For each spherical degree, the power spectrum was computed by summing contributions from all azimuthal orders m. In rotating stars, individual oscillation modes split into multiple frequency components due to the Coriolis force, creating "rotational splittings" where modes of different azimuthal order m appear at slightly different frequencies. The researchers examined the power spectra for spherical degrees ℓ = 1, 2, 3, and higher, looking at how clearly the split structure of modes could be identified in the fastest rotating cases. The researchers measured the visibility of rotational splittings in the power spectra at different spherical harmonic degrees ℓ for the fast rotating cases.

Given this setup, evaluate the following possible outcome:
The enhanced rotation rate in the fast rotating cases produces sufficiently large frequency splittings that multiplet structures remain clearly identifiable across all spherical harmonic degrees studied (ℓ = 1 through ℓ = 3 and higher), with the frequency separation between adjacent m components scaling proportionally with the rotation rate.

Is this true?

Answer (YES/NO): NO